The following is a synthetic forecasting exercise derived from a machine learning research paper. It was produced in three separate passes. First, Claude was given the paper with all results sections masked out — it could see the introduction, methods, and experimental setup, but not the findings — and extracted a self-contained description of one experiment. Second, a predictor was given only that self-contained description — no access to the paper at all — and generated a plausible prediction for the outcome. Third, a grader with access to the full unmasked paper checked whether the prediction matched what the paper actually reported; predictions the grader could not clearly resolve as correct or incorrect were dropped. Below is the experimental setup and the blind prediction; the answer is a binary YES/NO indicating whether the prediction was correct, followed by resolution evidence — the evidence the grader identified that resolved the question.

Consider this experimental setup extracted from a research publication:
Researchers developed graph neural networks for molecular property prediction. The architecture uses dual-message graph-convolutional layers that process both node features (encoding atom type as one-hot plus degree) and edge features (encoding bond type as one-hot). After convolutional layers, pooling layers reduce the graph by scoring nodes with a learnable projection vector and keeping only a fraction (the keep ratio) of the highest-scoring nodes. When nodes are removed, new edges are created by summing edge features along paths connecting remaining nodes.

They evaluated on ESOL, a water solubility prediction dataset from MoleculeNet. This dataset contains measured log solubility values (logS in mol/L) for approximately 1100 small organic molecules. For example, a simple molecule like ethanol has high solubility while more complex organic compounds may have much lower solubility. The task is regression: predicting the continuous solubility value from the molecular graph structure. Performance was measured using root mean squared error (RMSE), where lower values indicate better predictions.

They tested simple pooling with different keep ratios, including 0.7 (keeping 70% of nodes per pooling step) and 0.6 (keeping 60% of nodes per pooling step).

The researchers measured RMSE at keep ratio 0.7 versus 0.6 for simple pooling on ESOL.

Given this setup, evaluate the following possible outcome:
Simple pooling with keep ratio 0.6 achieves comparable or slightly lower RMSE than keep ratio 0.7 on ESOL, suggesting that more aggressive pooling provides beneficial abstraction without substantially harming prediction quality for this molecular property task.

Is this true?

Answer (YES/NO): NO